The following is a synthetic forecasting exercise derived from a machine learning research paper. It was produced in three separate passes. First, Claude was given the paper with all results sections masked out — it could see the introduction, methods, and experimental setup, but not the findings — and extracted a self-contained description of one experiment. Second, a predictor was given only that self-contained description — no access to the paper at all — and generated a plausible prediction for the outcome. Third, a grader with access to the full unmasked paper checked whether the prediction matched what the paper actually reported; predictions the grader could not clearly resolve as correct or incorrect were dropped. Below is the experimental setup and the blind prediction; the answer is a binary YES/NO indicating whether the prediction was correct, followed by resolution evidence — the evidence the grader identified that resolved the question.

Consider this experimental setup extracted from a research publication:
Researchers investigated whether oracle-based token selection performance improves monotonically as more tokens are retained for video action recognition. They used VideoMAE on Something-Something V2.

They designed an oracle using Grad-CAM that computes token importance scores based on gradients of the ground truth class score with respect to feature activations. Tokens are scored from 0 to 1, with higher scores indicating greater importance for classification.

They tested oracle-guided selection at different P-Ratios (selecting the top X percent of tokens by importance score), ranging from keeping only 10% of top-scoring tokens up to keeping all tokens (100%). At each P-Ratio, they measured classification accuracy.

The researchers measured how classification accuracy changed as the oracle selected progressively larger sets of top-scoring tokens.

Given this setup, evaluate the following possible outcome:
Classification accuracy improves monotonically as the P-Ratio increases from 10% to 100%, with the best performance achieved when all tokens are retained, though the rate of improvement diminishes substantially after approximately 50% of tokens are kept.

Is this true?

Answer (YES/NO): NO